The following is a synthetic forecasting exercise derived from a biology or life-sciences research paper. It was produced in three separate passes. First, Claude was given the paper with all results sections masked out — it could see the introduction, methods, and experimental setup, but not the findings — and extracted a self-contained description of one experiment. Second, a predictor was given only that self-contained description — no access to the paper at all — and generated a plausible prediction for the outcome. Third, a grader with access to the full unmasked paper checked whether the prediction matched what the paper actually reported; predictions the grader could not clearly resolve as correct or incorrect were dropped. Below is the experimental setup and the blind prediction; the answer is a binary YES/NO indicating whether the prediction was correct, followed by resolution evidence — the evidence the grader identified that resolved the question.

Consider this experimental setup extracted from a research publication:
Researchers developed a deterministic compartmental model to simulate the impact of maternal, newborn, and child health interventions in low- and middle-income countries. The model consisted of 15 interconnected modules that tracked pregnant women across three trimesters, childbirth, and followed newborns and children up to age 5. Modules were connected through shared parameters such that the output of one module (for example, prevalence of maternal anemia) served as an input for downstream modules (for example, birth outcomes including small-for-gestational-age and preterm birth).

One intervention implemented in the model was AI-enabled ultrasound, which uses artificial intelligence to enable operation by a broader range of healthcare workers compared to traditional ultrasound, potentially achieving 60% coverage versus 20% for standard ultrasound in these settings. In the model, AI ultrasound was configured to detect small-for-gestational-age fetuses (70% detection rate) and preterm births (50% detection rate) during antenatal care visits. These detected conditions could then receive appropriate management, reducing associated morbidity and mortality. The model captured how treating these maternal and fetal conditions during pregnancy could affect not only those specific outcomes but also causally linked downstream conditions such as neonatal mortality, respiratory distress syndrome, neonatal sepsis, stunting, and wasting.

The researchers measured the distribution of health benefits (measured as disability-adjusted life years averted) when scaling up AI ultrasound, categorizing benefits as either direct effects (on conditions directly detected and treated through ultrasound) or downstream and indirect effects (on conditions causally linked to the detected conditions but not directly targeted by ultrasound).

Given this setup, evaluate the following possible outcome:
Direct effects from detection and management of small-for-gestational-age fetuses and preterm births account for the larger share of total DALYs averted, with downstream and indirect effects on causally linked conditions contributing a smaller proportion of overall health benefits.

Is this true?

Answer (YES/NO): NO